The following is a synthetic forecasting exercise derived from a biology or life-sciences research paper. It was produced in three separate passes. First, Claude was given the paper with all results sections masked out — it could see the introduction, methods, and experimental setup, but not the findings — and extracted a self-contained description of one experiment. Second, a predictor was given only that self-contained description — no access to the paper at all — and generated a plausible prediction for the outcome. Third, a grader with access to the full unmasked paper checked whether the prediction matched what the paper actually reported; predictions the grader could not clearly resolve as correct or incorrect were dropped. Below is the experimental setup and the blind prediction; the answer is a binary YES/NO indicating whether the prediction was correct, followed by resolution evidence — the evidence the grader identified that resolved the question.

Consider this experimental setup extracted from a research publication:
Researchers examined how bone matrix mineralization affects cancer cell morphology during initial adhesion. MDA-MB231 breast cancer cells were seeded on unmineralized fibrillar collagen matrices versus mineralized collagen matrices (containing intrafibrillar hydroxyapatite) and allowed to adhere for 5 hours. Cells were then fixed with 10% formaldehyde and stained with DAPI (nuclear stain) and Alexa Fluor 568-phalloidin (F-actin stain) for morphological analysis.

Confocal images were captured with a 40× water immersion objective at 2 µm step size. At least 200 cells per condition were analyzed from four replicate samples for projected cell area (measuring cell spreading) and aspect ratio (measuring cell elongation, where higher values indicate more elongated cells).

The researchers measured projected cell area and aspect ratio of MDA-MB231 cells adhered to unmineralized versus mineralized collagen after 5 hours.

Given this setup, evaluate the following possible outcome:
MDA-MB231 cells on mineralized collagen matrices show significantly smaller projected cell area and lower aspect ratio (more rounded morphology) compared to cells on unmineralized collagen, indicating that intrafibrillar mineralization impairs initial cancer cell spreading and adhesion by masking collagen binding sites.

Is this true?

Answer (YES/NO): YES